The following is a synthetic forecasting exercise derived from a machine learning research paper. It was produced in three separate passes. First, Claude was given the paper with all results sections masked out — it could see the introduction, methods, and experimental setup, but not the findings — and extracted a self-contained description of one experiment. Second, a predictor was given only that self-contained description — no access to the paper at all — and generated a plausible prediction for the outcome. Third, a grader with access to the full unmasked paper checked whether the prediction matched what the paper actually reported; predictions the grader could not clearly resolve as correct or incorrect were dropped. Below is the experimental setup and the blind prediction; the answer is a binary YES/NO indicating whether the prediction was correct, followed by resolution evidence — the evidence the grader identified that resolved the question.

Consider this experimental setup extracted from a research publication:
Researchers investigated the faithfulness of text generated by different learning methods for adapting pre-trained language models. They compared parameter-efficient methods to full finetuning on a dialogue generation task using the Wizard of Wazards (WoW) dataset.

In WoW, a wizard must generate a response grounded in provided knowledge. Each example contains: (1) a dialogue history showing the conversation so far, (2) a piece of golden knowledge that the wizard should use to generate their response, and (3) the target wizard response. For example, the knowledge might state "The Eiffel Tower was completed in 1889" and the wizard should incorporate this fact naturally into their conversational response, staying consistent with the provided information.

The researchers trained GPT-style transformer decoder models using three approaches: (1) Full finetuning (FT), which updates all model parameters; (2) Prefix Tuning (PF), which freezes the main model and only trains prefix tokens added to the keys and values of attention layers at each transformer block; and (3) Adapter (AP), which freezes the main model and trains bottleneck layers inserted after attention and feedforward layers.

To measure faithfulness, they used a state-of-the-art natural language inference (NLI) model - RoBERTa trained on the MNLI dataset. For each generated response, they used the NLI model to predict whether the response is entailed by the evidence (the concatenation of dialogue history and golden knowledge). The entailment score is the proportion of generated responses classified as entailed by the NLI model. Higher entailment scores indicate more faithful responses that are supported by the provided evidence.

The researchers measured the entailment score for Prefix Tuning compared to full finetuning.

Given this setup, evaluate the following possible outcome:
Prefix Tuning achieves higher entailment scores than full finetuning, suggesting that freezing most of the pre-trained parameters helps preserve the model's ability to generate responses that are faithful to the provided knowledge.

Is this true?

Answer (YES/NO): YES